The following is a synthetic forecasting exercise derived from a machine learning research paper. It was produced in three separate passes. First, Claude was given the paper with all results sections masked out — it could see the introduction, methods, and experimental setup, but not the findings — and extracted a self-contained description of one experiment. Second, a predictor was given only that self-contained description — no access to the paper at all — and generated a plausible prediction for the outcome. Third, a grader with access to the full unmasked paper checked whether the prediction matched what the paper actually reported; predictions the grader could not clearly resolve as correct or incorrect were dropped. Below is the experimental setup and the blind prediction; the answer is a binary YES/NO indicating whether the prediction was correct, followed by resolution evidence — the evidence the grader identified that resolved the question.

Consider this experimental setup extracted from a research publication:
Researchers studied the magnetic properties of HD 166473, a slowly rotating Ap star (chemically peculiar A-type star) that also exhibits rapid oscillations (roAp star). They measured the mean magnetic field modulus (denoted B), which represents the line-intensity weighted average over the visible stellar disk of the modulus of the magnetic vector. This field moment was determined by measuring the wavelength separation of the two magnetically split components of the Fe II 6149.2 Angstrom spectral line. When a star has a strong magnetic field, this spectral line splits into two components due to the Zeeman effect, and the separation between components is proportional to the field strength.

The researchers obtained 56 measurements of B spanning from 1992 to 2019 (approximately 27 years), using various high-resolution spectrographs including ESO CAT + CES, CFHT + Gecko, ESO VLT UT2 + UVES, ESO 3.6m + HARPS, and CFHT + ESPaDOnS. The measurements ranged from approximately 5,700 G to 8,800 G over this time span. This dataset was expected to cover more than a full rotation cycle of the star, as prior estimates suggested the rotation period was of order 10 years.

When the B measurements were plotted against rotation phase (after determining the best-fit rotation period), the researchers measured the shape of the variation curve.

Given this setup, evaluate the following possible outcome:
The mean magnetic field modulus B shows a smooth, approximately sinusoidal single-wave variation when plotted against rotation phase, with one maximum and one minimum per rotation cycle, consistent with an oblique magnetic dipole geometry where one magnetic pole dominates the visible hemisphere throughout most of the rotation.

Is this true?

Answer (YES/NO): NO